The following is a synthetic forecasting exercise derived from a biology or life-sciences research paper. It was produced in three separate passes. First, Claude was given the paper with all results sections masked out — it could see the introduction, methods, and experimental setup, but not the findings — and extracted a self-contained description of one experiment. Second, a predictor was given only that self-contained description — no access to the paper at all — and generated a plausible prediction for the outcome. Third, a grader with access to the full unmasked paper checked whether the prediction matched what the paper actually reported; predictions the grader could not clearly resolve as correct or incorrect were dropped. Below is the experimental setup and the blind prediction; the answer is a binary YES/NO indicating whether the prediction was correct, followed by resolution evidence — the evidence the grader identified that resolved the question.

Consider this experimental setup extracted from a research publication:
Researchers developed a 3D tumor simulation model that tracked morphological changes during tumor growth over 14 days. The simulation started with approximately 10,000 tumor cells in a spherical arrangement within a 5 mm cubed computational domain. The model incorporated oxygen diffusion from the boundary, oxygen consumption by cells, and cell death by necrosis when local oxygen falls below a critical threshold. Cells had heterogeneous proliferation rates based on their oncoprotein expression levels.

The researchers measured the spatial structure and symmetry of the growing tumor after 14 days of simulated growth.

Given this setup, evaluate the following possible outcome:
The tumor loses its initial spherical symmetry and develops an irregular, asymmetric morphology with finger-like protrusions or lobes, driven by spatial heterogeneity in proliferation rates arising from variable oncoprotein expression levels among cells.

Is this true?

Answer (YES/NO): NO